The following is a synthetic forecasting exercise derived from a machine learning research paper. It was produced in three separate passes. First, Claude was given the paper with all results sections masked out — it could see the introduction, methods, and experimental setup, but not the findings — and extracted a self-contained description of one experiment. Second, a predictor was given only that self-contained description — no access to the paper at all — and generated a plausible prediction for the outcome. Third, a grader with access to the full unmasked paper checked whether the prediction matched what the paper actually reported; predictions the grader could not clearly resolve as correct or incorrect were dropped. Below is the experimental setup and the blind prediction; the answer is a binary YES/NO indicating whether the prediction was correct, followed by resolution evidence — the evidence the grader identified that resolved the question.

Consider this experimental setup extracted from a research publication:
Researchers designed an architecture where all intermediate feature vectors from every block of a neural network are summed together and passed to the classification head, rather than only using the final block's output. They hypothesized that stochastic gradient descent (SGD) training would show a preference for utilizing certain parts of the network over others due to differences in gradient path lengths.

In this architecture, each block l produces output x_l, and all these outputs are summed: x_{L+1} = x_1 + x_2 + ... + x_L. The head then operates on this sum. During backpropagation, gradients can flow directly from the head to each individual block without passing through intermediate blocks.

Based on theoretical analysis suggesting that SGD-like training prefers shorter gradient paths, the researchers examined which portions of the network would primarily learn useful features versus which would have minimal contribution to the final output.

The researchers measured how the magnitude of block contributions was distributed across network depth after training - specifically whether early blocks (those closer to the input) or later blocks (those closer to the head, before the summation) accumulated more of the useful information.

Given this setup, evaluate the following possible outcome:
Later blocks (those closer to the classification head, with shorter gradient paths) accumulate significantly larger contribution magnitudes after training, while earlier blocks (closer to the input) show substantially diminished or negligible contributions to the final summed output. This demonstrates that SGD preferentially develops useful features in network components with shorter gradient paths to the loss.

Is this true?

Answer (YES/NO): NO